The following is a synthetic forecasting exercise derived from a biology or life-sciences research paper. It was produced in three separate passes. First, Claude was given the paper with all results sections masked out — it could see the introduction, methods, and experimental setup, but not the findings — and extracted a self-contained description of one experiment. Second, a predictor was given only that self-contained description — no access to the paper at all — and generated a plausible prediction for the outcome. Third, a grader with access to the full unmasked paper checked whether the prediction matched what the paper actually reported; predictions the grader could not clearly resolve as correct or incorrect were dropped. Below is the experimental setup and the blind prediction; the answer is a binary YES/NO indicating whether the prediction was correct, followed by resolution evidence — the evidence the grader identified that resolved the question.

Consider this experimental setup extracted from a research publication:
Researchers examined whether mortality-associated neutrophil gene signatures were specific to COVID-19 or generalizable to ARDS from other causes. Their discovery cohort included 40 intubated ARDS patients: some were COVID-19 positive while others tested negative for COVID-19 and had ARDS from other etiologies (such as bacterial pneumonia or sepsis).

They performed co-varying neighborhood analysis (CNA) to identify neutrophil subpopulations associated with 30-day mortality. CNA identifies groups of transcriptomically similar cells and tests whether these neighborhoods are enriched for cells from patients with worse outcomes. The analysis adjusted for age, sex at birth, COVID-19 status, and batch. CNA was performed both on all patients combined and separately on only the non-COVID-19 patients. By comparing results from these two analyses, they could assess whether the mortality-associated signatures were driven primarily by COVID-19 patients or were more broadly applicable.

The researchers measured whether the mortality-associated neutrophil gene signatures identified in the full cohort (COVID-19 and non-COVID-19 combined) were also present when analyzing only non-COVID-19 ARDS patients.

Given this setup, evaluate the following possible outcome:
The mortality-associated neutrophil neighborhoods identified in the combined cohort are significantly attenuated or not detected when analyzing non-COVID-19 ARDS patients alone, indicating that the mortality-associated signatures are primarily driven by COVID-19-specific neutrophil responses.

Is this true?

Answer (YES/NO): NO